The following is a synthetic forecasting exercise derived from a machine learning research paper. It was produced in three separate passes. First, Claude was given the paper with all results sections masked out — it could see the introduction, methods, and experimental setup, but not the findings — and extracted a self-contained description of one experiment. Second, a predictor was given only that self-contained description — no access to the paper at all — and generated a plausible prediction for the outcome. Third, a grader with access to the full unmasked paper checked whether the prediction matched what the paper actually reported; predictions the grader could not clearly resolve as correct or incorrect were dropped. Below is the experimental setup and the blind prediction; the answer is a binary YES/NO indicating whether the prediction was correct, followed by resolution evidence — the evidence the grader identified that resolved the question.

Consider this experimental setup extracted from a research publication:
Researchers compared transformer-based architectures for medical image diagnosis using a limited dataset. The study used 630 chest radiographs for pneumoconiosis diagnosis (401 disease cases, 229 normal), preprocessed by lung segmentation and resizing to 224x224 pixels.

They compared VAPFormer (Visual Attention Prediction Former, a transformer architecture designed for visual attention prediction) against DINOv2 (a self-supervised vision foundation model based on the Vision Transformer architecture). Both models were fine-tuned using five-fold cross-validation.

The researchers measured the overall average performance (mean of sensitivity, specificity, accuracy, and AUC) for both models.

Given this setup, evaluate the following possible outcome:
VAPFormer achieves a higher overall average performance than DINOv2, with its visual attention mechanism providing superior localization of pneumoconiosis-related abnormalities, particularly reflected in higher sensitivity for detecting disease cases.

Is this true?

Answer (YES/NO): NO